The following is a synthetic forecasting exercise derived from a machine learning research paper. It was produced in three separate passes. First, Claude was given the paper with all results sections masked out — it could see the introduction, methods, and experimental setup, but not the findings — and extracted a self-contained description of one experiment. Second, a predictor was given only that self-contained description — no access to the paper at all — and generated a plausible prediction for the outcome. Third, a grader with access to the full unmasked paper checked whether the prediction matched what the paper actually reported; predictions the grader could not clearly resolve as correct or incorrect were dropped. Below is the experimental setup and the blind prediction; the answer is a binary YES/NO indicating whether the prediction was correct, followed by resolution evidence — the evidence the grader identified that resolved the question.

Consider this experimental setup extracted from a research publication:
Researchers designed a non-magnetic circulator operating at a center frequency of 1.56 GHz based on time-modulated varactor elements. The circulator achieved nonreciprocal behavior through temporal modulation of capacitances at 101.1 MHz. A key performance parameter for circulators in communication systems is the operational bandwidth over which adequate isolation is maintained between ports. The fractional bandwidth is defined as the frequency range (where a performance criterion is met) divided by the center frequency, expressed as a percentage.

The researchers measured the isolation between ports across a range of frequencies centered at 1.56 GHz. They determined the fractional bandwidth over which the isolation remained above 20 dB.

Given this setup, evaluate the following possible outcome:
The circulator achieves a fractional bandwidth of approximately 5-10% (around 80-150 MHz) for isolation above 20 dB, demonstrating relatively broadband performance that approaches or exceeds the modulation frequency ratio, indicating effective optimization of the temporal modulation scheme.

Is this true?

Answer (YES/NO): NO